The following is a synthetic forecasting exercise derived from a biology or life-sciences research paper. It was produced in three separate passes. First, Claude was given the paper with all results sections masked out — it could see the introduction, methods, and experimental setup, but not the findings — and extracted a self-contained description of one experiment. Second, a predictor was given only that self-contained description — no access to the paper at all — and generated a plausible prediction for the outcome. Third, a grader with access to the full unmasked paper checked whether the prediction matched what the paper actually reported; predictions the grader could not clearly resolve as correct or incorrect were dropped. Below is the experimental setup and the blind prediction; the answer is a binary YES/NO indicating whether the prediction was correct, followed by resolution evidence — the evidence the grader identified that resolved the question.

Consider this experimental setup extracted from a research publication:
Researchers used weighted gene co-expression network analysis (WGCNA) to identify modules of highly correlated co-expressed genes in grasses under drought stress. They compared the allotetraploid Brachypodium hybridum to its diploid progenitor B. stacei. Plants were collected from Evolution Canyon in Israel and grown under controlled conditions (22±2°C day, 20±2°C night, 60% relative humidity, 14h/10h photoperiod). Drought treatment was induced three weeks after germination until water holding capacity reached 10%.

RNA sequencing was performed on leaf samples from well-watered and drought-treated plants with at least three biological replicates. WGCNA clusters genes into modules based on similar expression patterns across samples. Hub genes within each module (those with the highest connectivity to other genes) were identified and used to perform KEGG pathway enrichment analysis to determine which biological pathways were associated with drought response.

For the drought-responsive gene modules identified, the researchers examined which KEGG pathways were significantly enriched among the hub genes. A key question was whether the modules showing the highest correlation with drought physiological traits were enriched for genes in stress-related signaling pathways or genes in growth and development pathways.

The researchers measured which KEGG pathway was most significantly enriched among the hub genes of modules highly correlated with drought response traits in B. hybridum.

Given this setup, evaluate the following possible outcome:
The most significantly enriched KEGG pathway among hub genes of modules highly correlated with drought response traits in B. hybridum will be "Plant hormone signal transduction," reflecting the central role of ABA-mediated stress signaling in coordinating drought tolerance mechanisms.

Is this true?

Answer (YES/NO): NO